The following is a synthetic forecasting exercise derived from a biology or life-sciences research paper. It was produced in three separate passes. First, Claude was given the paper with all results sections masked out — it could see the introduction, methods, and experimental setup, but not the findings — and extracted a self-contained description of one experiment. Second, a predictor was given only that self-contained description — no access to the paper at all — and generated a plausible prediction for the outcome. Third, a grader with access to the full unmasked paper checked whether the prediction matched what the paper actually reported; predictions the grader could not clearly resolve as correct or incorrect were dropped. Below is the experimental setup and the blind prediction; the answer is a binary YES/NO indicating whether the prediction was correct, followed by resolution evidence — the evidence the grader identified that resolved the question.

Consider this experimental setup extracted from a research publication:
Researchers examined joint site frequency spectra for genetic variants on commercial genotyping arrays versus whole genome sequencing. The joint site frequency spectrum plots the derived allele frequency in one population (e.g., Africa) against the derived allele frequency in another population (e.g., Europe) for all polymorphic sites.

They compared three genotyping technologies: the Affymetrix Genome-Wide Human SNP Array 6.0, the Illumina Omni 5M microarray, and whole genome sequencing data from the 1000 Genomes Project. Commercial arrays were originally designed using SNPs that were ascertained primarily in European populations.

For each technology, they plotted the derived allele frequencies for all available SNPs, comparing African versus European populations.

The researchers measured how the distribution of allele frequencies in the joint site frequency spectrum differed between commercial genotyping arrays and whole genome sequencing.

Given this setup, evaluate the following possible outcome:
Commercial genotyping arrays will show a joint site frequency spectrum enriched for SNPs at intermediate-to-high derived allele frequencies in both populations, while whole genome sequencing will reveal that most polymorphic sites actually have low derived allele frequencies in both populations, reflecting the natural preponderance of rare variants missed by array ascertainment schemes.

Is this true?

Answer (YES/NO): NO